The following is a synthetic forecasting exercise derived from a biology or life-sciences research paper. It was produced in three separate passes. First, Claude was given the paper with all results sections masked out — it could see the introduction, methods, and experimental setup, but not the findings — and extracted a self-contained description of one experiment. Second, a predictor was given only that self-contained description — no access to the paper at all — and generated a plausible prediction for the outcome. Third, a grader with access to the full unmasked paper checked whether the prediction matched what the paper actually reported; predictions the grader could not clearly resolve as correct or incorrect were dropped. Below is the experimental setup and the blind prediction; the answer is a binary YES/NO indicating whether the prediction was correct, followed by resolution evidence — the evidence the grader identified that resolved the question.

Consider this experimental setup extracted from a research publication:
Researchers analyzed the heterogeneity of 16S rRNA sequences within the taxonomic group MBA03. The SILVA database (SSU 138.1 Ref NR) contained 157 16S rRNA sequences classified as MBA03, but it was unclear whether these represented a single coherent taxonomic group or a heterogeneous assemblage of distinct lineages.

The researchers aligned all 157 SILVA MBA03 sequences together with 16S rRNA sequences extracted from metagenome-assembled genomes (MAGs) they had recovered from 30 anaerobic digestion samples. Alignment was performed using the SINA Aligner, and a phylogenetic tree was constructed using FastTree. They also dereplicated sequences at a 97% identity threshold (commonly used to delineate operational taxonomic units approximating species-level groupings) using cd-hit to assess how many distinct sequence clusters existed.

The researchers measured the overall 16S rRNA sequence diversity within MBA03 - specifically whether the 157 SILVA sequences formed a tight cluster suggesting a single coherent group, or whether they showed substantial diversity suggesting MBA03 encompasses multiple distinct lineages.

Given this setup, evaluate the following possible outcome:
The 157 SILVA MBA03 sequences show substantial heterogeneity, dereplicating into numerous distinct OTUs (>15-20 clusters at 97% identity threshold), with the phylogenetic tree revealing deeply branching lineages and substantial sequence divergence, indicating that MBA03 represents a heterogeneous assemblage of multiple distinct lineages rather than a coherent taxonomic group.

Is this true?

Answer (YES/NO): NO